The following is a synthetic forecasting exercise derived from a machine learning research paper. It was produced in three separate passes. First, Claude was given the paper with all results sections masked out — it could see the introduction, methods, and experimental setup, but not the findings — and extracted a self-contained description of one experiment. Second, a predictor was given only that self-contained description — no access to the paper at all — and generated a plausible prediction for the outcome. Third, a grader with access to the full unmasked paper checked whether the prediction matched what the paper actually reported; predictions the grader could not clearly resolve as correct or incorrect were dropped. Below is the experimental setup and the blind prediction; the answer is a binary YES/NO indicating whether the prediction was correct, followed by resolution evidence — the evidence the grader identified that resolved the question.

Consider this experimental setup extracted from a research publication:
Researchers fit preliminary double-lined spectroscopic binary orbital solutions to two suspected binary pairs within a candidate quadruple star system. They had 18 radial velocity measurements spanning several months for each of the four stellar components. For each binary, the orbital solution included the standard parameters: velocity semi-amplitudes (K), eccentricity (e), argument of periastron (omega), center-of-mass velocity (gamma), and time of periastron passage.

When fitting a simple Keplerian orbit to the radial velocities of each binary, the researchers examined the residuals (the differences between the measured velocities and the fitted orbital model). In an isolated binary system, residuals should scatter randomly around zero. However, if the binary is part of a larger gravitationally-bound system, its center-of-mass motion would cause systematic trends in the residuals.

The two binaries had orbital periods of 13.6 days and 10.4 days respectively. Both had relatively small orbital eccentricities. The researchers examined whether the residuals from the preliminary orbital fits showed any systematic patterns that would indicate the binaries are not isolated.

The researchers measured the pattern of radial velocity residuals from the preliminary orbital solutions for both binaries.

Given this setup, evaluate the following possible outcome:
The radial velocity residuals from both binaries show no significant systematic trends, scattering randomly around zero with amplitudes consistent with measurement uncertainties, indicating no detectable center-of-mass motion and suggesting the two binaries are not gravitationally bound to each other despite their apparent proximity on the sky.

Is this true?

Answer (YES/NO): NO